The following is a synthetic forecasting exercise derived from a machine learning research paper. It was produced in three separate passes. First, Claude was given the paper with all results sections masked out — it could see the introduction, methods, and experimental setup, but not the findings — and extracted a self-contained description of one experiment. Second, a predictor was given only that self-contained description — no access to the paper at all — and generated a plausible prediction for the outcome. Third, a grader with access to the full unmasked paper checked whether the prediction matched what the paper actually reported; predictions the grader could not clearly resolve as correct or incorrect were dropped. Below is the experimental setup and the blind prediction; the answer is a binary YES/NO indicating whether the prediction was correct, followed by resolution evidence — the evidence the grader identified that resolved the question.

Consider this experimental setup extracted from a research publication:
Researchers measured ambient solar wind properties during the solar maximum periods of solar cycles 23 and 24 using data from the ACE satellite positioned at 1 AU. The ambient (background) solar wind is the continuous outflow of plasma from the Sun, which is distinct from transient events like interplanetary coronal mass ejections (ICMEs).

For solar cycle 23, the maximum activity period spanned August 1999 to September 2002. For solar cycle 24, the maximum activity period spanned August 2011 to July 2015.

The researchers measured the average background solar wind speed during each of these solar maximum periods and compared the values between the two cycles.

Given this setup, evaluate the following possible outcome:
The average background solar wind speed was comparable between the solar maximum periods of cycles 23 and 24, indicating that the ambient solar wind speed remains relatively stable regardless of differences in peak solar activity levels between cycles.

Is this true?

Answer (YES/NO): NO